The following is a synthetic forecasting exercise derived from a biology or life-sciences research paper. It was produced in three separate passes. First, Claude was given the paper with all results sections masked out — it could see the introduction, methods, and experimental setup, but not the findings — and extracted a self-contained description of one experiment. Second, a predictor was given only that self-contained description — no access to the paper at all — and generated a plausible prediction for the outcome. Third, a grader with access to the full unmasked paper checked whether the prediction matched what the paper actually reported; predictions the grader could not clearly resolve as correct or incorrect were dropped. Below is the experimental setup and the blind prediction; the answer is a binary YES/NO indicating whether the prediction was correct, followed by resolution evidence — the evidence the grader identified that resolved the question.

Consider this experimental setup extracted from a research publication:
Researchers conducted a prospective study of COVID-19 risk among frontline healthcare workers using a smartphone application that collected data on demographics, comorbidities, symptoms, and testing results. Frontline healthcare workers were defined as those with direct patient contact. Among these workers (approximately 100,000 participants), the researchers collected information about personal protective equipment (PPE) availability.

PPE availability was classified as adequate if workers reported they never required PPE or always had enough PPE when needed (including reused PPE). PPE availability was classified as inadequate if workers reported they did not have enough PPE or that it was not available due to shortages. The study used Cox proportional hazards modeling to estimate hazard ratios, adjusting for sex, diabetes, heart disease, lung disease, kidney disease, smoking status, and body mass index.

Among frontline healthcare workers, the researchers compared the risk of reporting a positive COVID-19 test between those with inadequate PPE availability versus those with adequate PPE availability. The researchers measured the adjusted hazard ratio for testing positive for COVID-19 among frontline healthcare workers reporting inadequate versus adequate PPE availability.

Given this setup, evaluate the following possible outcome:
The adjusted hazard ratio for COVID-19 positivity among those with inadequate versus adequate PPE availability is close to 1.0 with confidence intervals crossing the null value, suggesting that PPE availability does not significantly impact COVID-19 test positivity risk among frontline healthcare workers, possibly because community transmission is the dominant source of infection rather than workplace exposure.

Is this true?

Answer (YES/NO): NO